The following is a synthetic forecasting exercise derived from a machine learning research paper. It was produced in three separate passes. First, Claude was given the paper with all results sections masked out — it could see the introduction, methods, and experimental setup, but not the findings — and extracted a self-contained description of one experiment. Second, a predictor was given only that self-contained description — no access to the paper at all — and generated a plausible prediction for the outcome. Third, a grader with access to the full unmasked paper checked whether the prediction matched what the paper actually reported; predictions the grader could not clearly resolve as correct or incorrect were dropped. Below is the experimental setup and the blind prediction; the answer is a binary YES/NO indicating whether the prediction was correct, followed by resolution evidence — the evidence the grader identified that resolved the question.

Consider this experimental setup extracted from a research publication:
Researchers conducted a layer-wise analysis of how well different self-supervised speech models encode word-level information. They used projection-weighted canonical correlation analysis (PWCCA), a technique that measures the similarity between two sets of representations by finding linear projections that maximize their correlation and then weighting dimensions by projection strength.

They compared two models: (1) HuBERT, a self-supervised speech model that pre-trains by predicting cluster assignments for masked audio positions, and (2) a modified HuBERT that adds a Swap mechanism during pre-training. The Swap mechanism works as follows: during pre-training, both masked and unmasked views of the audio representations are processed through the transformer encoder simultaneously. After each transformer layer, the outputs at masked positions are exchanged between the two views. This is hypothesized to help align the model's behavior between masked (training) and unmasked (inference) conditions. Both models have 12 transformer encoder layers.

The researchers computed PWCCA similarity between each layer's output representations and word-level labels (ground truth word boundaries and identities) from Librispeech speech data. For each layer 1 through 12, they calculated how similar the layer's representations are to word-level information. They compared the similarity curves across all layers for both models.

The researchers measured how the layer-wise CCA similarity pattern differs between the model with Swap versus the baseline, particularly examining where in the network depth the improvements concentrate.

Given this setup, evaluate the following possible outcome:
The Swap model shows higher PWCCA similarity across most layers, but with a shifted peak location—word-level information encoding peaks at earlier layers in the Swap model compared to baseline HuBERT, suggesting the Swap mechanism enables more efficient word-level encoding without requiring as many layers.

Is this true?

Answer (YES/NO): NO